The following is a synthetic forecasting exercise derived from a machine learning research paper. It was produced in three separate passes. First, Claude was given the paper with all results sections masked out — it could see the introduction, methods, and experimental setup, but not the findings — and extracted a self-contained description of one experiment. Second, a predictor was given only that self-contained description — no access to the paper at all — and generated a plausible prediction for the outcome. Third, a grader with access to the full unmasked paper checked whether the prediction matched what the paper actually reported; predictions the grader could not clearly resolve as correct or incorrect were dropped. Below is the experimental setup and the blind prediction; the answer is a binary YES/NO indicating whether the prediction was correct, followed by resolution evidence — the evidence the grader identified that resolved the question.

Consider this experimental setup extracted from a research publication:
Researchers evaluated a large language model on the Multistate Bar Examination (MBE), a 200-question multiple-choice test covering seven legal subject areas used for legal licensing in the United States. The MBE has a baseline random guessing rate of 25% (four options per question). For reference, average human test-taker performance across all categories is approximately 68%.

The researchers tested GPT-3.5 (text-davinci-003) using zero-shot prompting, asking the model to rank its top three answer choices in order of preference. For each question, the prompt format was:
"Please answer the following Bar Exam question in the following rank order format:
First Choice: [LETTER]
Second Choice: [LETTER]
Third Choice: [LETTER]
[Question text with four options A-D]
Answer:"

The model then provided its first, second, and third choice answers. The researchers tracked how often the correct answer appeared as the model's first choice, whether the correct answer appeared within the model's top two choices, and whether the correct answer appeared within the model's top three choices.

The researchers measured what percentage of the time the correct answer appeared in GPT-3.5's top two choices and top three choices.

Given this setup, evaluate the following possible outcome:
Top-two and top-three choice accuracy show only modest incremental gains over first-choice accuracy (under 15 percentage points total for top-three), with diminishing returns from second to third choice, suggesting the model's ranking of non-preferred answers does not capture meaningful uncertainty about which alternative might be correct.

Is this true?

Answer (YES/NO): NO